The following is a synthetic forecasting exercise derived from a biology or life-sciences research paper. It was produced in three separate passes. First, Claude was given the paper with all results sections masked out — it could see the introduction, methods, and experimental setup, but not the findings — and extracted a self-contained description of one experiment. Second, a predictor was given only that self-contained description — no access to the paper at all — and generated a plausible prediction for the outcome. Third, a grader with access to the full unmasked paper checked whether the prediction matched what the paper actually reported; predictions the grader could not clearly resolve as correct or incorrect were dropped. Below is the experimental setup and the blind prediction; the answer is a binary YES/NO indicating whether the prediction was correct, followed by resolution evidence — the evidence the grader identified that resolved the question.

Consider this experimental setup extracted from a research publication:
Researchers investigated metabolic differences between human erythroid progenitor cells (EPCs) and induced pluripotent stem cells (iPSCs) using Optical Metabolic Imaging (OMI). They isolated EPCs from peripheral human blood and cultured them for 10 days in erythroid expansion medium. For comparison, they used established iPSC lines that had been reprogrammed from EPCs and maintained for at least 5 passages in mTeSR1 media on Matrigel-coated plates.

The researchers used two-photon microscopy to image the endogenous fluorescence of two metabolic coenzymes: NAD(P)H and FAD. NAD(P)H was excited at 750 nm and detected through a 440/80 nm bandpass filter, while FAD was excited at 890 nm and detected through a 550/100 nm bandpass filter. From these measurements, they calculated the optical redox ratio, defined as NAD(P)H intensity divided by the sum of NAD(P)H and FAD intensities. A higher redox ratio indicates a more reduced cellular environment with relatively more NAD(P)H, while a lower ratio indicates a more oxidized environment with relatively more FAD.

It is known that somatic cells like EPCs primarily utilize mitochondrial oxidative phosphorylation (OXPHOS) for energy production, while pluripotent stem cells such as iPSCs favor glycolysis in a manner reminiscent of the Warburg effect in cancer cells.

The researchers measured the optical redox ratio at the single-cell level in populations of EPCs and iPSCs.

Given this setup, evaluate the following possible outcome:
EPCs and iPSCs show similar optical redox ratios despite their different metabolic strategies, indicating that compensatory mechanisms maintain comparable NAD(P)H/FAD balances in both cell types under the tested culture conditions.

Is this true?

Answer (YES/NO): NO